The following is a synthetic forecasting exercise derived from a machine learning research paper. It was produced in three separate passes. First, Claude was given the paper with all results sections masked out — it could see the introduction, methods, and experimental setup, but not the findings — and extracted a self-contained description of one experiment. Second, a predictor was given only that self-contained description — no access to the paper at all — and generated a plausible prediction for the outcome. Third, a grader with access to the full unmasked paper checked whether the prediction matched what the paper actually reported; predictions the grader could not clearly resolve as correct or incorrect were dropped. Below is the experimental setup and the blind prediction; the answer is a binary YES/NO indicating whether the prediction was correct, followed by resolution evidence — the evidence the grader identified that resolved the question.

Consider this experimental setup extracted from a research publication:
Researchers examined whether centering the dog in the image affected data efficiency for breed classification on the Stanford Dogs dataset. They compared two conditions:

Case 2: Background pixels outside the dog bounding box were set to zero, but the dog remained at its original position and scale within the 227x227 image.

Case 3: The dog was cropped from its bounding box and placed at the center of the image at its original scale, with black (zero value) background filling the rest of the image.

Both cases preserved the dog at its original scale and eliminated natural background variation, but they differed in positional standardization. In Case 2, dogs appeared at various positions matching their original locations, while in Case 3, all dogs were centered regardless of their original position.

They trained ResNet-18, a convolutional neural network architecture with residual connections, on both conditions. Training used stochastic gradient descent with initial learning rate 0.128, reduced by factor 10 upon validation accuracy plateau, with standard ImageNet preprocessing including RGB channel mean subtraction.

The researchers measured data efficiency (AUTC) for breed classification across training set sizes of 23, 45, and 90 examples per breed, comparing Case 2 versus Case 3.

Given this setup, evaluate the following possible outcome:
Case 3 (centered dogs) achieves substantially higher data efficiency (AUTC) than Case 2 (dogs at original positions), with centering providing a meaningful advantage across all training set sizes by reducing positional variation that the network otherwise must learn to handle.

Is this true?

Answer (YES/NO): NO